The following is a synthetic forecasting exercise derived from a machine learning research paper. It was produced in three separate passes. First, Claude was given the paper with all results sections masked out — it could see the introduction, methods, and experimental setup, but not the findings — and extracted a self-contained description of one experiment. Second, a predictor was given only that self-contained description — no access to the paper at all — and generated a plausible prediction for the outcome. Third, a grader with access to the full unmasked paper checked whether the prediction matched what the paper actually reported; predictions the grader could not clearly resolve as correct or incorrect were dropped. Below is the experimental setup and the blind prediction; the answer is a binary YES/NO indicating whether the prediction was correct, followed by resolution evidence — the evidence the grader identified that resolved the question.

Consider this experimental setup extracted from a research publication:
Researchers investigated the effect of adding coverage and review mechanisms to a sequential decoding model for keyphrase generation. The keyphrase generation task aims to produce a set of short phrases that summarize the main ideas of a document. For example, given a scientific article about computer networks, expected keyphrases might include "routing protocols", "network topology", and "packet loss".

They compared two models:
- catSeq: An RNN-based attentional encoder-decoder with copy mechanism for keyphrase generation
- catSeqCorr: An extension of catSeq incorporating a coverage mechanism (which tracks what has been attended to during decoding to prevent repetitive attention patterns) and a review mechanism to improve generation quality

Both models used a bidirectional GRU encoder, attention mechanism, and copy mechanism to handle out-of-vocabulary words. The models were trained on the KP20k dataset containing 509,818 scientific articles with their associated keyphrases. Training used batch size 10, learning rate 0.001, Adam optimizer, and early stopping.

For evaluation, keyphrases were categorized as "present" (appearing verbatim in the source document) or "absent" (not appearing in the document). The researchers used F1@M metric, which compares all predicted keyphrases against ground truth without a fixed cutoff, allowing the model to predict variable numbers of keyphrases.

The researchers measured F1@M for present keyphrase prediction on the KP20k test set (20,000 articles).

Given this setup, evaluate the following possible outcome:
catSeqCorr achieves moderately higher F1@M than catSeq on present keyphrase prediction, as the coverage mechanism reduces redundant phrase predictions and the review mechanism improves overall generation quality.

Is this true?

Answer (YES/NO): NO